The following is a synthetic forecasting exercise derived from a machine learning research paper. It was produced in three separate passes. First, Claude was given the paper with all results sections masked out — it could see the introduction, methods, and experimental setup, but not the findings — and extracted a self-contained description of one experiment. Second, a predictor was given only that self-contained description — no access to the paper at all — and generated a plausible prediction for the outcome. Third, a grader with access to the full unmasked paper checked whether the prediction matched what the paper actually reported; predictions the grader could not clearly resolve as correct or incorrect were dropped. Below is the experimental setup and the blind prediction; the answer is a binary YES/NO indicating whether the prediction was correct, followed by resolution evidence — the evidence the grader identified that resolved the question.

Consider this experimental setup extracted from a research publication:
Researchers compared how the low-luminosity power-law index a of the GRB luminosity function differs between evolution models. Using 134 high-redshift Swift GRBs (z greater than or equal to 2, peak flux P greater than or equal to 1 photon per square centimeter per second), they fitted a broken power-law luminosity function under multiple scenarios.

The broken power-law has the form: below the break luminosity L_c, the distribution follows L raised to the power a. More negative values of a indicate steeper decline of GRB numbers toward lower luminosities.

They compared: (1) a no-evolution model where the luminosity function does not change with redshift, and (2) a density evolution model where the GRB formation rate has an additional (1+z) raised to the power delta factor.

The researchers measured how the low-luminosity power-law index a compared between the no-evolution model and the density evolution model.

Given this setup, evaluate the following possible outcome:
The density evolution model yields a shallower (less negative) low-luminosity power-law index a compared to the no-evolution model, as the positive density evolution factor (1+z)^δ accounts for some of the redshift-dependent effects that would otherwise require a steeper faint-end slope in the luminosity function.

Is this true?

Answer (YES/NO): NO